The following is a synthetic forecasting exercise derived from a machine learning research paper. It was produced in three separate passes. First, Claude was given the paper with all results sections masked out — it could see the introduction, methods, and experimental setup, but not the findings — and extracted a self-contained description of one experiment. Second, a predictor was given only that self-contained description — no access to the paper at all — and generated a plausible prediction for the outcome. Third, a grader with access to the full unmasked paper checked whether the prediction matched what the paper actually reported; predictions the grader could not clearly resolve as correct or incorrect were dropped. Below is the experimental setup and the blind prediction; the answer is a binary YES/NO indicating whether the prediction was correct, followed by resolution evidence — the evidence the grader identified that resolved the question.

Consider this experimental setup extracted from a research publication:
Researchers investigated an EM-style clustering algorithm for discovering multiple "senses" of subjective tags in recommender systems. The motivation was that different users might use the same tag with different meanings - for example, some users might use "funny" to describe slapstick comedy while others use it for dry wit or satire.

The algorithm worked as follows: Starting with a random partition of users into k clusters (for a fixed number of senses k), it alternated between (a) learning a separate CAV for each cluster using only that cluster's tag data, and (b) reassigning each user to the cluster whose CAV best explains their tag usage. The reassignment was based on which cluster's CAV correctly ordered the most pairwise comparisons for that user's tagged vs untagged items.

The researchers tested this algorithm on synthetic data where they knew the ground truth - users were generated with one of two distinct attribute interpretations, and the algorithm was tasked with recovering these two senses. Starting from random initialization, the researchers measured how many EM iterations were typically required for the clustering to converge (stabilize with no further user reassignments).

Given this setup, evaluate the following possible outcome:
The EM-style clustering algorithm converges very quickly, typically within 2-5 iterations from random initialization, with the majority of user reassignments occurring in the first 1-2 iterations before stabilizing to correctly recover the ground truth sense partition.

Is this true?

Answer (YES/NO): NO